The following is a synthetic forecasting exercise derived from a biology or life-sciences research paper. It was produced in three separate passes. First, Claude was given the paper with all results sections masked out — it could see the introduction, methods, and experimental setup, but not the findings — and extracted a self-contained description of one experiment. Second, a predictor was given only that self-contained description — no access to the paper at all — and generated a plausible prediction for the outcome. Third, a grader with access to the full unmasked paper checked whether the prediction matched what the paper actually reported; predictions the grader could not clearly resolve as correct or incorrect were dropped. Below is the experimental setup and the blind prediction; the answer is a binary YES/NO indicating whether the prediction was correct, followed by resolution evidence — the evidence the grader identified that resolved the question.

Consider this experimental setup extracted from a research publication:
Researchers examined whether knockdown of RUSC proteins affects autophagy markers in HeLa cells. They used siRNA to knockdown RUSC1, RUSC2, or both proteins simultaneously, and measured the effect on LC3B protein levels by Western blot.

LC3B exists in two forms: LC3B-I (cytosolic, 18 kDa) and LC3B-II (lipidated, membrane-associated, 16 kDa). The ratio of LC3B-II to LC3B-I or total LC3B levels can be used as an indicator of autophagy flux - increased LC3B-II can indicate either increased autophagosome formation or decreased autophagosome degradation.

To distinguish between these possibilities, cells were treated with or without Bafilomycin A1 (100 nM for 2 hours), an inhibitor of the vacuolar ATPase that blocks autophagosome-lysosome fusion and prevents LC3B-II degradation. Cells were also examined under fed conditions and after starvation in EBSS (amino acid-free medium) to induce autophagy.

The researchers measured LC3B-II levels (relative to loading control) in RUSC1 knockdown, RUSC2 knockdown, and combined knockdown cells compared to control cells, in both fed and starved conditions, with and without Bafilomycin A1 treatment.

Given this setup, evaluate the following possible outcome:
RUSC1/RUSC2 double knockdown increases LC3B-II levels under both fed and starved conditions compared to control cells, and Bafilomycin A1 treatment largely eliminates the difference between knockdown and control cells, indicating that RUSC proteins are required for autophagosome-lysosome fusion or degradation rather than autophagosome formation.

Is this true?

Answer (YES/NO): NO